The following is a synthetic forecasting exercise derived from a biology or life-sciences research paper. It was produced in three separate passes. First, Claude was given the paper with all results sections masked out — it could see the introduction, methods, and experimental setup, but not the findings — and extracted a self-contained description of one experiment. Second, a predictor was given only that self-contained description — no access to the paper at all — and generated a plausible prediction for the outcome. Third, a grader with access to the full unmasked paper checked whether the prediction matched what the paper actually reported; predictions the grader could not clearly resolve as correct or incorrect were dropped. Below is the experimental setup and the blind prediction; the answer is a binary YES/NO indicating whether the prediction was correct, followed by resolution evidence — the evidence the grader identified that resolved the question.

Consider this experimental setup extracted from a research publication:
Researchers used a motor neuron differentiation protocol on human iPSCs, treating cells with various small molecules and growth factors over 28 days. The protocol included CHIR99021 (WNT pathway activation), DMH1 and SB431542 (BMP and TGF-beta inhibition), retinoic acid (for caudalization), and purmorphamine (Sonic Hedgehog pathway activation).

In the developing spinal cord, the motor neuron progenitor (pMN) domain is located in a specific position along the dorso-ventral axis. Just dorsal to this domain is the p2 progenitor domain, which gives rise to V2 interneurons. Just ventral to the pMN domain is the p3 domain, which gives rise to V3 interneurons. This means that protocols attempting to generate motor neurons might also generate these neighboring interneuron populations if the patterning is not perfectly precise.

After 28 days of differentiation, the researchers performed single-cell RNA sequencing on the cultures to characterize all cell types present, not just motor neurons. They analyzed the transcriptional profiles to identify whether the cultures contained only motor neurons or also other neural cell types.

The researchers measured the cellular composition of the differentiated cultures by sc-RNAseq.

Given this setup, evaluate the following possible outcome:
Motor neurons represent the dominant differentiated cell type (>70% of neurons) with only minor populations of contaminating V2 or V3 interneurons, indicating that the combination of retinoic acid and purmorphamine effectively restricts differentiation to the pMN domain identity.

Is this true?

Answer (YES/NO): NO